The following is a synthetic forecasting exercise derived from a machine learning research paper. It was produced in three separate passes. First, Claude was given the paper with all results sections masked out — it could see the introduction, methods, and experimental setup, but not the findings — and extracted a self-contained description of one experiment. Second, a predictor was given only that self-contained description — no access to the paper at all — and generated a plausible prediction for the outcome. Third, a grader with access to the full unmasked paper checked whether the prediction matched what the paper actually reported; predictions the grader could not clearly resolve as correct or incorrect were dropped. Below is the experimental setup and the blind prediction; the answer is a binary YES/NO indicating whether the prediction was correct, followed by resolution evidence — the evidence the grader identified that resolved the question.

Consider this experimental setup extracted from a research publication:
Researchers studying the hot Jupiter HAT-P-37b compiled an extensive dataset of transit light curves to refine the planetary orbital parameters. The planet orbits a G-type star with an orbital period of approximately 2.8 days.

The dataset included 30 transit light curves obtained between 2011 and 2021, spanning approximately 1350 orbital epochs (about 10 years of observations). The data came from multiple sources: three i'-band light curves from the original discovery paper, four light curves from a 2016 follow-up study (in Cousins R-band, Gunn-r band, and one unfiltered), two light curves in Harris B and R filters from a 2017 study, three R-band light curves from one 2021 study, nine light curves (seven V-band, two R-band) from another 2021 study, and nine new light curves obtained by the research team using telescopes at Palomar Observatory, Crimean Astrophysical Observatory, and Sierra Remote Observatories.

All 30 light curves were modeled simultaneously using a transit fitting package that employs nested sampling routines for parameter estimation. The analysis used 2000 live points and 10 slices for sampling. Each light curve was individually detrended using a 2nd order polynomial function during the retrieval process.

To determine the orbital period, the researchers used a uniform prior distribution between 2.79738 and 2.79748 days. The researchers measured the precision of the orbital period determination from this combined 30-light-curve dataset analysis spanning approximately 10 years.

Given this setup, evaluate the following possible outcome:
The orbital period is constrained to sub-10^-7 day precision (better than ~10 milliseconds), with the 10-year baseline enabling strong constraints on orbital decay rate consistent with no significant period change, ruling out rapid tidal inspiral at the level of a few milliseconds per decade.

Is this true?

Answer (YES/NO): NO